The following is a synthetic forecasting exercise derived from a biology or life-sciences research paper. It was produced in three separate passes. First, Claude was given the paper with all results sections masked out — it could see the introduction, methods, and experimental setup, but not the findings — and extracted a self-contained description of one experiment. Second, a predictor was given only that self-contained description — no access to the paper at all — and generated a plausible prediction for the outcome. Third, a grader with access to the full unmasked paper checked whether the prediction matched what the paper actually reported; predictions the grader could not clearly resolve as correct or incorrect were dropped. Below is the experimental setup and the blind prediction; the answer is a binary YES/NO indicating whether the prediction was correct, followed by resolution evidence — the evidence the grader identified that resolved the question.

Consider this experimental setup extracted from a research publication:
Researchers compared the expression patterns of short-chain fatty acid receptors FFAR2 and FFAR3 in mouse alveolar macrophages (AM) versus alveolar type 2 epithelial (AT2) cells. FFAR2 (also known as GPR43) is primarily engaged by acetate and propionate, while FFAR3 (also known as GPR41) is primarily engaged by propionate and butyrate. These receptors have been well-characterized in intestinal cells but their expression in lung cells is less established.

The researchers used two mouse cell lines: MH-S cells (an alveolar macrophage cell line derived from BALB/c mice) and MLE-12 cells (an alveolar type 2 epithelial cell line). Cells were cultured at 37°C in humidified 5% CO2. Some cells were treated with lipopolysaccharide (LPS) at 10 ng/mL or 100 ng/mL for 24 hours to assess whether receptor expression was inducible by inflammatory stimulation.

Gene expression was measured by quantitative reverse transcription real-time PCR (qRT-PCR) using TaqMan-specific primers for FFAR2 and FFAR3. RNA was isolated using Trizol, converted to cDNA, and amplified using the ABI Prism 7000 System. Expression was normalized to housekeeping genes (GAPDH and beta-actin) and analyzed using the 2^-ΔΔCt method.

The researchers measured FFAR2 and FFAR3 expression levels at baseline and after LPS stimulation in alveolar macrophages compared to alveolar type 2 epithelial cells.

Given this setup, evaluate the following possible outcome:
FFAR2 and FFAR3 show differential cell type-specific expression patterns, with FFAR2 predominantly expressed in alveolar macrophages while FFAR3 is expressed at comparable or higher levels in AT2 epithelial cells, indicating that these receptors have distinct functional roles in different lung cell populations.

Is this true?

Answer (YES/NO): YES